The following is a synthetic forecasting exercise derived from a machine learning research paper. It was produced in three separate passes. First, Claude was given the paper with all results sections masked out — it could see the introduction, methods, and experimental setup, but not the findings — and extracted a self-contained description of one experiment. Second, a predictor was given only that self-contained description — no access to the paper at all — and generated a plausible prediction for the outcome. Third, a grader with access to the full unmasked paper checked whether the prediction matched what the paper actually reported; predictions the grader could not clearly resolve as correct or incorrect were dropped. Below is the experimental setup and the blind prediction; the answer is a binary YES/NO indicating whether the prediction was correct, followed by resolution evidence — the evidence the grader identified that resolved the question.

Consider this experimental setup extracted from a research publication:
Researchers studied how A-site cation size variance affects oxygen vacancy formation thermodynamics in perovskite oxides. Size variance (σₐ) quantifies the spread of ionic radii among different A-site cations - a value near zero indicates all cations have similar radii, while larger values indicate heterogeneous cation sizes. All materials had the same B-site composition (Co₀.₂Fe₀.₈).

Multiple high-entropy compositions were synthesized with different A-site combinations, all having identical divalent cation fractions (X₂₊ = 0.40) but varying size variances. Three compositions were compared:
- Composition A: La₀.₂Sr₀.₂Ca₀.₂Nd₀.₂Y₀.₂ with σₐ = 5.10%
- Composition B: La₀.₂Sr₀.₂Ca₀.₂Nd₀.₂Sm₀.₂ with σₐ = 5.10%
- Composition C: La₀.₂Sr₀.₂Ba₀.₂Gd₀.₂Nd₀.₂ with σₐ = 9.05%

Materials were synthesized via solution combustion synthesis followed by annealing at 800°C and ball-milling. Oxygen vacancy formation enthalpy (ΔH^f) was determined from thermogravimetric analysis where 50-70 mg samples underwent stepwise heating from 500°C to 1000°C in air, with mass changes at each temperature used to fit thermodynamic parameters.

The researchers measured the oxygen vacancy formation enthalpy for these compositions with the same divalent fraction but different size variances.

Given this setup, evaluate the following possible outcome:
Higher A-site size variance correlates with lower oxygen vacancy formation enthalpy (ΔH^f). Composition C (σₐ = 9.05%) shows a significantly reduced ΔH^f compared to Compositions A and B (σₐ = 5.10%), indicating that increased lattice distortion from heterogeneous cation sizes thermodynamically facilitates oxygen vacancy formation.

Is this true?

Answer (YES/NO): YES